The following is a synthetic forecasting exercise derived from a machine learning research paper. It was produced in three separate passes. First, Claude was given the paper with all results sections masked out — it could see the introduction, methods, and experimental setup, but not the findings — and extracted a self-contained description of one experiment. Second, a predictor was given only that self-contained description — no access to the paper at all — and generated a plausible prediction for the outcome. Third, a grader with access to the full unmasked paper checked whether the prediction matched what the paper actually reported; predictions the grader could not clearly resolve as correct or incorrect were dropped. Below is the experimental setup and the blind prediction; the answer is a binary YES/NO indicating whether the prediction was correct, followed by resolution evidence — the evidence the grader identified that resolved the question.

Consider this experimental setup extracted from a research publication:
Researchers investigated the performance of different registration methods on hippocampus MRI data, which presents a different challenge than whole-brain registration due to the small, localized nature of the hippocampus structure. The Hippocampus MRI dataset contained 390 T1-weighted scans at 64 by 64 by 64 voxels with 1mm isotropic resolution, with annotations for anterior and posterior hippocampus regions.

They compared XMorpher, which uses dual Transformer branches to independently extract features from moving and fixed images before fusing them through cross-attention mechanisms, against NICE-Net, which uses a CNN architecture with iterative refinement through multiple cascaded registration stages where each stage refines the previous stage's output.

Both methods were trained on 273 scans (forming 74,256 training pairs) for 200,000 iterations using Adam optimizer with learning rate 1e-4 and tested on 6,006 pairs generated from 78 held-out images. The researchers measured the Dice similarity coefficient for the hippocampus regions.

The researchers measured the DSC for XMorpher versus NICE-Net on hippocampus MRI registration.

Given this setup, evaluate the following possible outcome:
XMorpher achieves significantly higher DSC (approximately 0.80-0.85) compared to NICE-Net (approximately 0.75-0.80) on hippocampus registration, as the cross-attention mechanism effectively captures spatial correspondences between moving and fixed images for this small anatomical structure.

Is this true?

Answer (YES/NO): NO